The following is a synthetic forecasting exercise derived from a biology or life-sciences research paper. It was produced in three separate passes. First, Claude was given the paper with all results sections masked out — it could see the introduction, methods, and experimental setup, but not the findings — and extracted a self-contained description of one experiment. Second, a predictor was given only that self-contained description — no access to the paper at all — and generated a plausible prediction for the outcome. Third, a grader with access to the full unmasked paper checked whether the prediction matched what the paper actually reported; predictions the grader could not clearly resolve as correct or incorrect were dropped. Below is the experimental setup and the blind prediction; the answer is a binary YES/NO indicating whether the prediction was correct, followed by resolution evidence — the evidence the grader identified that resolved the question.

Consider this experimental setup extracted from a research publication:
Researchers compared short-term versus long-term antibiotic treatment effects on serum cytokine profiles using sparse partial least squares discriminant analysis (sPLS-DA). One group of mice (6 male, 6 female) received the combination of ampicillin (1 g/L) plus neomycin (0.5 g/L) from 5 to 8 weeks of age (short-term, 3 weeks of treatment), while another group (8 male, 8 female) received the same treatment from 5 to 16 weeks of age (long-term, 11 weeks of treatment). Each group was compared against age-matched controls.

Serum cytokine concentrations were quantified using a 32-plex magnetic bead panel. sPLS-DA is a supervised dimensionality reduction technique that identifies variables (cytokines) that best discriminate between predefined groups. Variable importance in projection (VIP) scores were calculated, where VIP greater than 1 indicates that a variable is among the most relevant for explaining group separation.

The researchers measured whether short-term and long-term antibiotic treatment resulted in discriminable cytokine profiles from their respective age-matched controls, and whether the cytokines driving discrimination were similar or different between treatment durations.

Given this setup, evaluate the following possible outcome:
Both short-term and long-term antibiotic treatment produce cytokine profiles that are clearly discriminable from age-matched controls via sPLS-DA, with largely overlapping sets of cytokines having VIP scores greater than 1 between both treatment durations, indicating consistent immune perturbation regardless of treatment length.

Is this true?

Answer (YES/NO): NO